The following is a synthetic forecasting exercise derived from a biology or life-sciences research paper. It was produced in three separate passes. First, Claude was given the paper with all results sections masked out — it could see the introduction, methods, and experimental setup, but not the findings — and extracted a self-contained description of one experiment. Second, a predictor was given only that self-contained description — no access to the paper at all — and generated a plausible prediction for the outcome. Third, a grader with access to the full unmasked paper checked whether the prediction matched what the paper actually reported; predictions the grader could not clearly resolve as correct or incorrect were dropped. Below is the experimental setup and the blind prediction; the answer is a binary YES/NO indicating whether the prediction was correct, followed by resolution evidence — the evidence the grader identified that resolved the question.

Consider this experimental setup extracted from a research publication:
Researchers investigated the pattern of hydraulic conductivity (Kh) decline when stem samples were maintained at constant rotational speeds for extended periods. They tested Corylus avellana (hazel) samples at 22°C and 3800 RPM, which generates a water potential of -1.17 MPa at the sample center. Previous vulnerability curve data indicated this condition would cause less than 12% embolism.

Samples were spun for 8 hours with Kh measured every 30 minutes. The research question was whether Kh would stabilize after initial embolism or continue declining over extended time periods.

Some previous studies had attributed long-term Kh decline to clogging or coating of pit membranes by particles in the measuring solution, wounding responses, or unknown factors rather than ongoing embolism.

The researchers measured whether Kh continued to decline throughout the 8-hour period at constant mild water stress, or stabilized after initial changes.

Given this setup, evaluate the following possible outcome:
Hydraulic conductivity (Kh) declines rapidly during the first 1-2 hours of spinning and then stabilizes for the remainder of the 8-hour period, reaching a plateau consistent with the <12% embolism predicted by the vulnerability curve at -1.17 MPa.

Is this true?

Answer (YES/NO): NO